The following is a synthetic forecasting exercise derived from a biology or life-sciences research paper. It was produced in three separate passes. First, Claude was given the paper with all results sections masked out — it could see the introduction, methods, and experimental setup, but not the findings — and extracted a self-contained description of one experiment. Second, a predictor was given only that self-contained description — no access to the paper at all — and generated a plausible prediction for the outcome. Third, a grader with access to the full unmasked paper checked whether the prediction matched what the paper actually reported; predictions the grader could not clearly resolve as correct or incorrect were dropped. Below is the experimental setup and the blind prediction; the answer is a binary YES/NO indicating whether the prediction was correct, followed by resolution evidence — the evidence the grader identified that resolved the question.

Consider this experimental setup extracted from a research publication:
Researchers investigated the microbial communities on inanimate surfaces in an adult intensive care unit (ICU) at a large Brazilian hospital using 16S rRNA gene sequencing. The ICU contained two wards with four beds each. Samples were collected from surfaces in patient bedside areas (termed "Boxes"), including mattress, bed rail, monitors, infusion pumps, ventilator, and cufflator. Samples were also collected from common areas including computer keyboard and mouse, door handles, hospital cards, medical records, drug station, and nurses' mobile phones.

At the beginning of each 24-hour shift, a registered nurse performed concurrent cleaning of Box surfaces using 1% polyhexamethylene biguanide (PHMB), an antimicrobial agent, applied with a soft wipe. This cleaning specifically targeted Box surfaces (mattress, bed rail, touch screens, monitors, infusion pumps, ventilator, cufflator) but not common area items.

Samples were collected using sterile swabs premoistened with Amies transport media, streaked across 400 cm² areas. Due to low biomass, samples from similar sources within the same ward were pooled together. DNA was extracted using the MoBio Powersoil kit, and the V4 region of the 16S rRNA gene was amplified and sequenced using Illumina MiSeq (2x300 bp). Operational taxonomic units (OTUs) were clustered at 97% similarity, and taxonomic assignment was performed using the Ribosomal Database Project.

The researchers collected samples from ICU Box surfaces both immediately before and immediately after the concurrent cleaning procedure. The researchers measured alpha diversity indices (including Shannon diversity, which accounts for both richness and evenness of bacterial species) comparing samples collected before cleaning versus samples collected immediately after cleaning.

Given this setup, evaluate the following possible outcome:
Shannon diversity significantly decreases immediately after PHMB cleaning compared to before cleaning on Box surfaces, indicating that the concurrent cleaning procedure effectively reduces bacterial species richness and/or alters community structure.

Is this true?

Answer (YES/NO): YES